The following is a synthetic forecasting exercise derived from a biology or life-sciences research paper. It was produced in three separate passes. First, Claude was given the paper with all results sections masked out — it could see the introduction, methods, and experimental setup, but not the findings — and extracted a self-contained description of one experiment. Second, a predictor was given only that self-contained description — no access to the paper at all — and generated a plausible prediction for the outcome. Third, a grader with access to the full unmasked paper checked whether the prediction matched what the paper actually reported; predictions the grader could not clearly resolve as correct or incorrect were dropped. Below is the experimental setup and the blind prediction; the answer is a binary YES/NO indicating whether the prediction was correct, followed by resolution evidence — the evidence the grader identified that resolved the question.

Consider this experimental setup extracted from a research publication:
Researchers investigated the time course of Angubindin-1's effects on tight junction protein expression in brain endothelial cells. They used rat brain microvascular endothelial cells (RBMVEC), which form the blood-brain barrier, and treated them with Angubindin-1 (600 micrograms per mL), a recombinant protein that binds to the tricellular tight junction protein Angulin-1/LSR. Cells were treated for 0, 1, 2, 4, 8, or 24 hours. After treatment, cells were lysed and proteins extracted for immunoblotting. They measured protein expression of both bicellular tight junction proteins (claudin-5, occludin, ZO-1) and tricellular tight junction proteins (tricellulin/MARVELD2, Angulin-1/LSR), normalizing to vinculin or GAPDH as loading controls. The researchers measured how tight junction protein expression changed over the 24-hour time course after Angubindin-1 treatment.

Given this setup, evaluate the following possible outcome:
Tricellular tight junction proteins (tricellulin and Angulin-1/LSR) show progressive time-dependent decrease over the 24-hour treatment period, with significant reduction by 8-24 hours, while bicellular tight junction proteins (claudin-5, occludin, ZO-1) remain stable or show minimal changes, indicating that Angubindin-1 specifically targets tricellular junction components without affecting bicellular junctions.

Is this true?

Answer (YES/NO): NO